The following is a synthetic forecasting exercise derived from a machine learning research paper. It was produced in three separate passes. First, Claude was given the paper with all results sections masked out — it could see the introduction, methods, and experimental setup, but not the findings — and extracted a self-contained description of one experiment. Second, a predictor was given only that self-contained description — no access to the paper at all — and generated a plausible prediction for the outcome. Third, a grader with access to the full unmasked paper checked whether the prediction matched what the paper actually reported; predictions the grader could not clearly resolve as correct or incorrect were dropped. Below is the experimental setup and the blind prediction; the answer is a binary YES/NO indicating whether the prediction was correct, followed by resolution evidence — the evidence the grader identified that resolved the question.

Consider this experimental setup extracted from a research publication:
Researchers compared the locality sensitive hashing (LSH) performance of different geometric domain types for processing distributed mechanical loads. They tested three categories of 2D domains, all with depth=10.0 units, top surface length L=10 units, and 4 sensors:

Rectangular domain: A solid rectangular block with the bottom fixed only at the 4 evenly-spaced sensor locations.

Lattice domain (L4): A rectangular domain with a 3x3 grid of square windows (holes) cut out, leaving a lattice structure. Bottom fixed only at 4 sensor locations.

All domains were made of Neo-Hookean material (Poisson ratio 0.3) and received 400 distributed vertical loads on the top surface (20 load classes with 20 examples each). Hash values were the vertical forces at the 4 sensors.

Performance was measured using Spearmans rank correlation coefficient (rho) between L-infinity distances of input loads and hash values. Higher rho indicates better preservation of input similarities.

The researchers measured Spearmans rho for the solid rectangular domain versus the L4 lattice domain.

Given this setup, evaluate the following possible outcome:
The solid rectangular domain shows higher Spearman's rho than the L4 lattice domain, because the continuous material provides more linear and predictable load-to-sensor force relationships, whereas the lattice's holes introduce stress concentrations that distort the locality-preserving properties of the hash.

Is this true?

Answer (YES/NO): NO